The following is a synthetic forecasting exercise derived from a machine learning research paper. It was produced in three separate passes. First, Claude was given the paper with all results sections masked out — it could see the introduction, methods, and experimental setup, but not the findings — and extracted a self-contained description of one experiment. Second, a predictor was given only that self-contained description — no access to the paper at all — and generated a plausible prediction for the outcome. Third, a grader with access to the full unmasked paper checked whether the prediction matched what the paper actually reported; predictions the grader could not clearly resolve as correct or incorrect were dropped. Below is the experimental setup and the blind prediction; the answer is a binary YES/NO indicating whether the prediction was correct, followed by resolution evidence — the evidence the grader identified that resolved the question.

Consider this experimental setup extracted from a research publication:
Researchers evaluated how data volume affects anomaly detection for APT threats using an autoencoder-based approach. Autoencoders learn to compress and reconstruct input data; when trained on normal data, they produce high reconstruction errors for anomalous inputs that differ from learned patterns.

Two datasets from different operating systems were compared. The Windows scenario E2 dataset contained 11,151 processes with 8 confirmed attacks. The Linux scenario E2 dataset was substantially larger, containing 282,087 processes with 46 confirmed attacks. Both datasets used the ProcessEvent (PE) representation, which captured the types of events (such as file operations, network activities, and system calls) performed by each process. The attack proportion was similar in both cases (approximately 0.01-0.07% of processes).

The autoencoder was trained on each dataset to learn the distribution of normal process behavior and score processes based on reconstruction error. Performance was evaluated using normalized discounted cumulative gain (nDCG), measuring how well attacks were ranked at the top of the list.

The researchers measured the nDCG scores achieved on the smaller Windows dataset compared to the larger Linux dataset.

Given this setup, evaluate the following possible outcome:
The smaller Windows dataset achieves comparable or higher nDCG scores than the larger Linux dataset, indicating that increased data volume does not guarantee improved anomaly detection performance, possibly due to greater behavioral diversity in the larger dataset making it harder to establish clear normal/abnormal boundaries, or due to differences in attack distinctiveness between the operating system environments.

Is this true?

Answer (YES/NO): NO